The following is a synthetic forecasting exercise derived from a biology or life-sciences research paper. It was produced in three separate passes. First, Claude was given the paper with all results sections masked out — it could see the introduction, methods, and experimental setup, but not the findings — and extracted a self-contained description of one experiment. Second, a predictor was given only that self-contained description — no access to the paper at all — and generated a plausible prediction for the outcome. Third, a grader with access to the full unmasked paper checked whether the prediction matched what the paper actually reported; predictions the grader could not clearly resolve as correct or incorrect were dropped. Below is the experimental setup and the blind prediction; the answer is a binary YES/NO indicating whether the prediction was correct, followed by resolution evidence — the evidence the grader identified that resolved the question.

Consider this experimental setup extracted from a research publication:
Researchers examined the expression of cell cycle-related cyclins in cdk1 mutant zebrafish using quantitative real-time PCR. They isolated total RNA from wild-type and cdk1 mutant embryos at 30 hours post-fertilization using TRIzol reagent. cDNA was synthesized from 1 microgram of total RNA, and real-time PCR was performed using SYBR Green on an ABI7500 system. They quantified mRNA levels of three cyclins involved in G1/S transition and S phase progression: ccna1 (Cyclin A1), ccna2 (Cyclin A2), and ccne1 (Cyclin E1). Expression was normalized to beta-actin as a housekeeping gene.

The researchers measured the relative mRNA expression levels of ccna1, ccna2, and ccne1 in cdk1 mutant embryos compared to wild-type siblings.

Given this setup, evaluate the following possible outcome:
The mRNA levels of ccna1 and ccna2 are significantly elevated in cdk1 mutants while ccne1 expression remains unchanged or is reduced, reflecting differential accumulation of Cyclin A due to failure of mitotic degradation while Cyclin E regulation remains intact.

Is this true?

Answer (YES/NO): NO